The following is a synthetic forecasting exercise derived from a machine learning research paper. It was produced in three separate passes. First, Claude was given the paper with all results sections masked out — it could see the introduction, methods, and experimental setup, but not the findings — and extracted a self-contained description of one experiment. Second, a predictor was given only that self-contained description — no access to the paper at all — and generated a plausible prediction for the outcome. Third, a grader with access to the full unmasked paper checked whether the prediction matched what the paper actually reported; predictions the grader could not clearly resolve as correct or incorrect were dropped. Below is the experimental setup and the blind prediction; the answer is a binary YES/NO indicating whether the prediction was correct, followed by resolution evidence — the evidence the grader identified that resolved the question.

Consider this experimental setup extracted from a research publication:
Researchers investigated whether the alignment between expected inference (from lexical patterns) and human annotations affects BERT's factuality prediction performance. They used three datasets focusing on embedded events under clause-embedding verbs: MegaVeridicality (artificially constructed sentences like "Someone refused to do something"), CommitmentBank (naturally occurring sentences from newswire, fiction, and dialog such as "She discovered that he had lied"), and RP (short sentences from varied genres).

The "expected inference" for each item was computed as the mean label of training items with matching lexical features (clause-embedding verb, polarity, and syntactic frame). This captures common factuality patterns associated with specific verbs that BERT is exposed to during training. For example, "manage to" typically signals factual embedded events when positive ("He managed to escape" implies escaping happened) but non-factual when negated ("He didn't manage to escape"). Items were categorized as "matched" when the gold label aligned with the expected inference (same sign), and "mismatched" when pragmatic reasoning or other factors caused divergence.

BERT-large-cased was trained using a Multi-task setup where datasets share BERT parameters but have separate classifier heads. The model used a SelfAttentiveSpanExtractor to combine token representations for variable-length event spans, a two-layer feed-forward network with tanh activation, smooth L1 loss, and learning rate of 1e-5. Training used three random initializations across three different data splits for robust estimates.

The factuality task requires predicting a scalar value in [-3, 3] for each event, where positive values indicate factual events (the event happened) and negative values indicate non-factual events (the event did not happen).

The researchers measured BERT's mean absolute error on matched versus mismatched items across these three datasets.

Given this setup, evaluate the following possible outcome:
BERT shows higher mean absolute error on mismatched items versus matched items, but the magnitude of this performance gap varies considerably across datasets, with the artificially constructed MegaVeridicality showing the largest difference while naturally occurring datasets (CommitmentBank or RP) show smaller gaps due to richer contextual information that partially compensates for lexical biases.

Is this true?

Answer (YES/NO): NO